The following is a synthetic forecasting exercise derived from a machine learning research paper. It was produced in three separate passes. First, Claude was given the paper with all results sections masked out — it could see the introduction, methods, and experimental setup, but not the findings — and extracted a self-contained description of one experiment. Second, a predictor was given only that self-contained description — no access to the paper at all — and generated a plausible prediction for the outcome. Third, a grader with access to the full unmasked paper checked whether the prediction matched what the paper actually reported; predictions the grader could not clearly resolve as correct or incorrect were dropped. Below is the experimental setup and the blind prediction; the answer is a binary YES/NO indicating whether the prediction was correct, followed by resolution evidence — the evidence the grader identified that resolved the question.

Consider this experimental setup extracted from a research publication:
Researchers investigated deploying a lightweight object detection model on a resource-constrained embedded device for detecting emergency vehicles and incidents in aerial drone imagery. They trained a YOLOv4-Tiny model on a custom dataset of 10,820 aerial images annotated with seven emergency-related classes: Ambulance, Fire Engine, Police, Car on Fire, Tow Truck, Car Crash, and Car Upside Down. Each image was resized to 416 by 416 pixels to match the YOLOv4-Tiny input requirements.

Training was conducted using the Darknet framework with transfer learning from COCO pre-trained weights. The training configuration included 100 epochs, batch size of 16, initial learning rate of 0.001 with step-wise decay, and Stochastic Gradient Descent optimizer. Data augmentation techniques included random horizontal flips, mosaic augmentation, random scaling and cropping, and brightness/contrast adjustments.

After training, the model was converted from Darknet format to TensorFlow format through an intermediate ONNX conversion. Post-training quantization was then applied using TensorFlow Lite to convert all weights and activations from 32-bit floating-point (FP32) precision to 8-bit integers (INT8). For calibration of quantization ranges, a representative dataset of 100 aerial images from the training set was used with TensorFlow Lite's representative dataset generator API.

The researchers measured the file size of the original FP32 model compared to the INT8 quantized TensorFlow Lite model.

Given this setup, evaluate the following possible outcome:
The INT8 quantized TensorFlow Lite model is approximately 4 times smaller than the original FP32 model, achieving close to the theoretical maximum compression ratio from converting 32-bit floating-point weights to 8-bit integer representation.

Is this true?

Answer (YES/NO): NO